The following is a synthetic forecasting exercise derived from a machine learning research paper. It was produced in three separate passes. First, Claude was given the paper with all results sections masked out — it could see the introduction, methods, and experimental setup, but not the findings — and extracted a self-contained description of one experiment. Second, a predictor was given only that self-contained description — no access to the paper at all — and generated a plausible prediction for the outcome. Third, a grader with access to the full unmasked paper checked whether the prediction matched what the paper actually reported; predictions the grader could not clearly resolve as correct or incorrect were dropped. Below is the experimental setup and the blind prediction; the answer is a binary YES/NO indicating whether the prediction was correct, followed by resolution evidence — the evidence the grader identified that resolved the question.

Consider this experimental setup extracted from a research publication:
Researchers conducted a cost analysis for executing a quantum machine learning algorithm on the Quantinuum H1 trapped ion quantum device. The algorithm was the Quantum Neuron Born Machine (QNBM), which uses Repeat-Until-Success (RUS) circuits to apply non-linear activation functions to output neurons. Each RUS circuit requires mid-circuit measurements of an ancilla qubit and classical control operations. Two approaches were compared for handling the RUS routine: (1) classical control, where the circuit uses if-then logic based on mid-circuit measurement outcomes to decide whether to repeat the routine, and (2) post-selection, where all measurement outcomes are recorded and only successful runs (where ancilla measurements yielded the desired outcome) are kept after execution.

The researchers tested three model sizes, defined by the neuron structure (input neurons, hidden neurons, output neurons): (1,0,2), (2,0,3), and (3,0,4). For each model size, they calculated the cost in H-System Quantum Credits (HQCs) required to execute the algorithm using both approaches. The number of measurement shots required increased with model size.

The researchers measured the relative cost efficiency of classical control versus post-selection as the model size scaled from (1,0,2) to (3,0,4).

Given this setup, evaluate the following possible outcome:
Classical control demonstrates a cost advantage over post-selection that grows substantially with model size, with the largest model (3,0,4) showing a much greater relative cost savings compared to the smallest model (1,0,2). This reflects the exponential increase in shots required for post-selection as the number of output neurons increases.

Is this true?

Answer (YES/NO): NO